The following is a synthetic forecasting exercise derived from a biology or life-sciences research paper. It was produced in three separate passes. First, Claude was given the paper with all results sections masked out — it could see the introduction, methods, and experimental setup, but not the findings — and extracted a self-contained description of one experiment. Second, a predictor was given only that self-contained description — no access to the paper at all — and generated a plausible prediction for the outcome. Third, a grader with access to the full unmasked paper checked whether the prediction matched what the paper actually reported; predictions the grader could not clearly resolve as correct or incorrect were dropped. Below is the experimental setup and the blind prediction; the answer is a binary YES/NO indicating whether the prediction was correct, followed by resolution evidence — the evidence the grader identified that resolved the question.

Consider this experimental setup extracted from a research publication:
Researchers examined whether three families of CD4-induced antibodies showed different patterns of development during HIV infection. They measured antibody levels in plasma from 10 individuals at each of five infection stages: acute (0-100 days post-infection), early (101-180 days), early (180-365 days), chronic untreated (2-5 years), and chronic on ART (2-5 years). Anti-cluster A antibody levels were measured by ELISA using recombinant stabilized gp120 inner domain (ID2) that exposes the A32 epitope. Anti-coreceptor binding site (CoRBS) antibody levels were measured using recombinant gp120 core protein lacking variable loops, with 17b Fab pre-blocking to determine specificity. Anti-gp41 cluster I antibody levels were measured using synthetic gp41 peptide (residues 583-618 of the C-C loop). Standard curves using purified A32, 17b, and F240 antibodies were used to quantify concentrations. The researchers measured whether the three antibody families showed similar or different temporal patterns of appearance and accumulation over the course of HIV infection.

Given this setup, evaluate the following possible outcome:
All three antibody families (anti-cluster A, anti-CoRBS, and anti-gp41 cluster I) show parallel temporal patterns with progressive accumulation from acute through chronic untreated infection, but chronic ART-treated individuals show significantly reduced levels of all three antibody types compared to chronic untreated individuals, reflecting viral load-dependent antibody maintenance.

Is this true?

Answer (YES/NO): NO